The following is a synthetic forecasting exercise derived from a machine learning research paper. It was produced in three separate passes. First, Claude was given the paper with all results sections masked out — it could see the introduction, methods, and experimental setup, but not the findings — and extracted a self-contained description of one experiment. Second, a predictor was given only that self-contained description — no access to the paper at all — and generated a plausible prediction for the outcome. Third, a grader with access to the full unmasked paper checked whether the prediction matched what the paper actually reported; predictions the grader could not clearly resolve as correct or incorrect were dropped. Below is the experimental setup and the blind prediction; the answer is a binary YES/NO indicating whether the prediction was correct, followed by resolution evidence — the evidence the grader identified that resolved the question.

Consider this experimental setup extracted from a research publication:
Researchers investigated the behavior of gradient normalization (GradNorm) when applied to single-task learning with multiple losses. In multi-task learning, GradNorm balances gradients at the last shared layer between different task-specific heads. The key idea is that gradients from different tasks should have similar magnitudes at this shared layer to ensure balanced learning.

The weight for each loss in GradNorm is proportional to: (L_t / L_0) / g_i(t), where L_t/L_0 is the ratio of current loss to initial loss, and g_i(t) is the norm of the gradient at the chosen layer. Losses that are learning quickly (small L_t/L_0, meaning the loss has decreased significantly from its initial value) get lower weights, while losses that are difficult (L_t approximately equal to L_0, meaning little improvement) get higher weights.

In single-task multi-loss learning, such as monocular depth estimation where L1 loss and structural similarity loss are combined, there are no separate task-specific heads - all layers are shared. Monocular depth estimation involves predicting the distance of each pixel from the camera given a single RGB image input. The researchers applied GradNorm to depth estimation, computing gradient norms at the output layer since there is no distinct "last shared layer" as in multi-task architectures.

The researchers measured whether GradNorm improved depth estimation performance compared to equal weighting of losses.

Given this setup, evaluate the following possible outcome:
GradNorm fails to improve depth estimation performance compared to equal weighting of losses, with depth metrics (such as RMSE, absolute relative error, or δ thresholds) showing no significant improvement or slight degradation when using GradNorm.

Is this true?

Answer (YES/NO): YES